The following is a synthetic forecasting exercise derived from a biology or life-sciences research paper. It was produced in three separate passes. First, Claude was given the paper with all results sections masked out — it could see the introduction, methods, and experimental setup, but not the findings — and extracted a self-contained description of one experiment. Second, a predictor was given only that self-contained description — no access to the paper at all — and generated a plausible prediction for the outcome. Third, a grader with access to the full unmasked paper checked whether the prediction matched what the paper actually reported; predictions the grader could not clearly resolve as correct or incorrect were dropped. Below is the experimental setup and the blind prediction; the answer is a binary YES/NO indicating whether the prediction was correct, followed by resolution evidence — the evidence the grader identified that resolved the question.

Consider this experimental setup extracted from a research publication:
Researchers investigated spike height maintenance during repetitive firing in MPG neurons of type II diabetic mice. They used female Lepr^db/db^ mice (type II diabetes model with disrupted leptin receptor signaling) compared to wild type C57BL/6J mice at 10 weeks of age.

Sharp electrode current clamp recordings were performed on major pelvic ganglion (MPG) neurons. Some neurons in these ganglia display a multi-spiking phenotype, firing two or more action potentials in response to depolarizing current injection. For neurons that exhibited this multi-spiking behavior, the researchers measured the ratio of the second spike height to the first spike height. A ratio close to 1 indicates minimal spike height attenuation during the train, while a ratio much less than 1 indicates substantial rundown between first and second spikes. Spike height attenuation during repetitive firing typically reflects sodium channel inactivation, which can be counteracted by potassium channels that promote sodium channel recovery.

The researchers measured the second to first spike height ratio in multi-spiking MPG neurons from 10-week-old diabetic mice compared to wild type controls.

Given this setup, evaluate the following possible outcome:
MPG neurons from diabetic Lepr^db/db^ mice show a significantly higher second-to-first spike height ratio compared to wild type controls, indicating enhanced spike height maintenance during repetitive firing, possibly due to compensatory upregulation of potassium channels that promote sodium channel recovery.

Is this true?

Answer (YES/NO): YES